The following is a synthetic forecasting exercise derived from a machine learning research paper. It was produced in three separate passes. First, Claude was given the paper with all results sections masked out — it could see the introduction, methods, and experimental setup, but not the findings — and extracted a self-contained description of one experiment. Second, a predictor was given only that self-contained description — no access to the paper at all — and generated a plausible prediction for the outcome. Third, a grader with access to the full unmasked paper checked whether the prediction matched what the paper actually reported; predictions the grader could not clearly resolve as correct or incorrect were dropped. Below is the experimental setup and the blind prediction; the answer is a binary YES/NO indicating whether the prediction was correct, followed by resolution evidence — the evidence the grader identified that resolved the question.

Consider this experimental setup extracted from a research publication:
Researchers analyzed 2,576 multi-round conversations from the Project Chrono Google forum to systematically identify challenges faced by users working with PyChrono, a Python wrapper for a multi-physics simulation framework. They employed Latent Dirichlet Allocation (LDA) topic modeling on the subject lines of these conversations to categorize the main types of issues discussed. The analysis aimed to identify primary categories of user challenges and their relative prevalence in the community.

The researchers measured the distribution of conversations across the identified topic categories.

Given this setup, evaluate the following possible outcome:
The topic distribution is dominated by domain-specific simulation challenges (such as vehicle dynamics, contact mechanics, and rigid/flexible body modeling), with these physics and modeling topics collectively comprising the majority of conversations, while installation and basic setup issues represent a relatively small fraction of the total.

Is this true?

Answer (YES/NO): NO